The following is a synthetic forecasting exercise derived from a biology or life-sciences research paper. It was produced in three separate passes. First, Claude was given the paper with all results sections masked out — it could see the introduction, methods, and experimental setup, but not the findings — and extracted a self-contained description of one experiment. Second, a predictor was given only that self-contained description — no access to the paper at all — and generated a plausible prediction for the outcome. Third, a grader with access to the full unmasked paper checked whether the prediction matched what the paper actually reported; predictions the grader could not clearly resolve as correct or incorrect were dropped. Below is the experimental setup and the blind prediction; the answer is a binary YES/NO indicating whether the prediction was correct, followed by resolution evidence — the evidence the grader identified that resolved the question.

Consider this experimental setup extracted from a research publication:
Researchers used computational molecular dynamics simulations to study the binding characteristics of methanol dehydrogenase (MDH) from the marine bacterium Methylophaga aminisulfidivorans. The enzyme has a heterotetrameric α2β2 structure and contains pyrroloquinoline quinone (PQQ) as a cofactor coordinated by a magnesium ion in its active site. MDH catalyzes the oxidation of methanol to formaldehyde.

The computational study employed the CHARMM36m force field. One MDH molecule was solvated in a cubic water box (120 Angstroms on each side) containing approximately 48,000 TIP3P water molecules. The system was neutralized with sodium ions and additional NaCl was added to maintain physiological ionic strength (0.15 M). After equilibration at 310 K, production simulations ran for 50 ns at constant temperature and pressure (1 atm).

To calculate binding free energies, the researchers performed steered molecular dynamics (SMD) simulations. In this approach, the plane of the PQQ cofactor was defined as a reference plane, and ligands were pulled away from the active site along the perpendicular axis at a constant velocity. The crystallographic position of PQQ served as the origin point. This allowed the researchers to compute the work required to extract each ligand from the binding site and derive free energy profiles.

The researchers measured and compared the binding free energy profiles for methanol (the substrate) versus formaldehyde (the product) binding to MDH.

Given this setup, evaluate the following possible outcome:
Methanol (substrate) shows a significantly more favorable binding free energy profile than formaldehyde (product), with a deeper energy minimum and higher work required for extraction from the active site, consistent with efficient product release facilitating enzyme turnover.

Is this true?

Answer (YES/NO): YES